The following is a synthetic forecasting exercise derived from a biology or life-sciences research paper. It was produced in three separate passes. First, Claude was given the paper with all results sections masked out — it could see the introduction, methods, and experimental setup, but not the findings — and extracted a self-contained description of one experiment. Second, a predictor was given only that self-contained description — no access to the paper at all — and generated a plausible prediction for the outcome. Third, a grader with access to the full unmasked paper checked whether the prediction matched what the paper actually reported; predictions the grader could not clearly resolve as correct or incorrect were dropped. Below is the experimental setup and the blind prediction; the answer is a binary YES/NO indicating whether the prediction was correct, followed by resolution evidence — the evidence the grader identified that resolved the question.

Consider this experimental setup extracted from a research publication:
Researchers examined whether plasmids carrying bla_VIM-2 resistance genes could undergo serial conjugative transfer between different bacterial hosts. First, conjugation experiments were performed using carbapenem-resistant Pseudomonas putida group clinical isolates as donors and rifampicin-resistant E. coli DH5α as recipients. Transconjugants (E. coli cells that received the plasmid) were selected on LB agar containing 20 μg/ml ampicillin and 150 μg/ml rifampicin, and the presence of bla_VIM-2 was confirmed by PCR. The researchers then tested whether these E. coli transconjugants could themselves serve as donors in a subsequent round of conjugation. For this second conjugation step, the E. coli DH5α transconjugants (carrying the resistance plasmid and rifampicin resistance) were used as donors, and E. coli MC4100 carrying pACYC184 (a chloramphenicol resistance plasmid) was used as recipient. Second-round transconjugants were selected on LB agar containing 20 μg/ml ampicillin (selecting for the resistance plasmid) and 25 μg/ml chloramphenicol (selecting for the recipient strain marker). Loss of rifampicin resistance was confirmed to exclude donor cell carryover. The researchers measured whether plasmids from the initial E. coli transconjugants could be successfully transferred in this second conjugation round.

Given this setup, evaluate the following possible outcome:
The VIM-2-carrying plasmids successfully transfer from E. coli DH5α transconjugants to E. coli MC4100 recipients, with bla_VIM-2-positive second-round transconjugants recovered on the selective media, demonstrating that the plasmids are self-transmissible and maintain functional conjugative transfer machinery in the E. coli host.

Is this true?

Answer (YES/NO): YES